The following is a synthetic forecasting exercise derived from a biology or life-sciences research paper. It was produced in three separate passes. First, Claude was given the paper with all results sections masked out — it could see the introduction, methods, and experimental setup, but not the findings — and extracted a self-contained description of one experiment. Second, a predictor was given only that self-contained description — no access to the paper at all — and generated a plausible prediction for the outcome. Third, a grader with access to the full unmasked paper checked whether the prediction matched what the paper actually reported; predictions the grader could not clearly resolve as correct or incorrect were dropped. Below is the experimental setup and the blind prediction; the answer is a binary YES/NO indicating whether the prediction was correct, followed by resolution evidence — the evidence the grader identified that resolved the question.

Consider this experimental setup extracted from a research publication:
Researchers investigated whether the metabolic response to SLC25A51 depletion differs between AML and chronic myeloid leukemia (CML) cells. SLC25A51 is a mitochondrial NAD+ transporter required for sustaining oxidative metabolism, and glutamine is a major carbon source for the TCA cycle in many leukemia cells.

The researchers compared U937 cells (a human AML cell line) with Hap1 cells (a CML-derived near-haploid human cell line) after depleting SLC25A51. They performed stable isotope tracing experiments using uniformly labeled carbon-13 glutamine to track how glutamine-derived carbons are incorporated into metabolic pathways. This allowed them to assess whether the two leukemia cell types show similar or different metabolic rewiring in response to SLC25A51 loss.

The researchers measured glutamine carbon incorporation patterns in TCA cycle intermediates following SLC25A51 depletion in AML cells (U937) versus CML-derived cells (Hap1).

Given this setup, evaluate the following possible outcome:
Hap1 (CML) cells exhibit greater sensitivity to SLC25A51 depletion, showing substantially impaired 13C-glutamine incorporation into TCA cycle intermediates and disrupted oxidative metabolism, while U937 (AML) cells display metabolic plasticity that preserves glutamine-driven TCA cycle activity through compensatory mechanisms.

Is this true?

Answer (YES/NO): NO